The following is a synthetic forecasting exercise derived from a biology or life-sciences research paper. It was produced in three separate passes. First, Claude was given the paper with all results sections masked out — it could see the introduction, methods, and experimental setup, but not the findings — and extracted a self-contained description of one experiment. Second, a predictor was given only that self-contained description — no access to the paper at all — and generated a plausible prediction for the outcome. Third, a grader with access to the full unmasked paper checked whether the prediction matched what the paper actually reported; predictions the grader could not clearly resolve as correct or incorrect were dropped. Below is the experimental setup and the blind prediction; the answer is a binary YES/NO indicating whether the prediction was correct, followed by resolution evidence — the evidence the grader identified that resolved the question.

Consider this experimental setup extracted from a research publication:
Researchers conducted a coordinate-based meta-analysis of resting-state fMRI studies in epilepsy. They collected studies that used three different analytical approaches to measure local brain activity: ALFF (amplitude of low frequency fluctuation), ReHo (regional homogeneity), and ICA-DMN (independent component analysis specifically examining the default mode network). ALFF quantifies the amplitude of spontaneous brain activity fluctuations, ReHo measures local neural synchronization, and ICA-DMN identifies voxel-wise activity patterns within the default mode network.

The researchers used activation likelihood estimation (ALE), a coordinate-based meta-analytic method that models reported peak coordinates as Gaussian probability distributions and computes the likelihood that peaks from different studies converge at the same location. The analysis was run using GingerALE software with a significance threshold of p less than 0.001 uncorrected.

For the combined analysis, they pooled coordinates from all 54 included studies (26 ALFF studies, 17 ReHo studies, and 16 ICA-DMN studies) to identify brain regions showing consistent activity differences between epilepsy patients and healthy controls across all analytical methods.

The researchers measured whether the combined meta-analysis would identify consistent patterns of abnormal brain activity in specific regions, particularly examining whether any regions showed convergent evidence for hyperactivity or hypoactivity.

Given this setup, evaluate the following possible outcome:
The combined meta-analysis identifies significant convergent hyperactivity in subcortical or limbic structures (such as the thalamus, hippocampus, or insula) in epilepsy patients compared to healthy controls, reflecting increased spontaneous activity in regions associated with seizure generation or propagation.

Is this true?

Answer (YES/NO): YES